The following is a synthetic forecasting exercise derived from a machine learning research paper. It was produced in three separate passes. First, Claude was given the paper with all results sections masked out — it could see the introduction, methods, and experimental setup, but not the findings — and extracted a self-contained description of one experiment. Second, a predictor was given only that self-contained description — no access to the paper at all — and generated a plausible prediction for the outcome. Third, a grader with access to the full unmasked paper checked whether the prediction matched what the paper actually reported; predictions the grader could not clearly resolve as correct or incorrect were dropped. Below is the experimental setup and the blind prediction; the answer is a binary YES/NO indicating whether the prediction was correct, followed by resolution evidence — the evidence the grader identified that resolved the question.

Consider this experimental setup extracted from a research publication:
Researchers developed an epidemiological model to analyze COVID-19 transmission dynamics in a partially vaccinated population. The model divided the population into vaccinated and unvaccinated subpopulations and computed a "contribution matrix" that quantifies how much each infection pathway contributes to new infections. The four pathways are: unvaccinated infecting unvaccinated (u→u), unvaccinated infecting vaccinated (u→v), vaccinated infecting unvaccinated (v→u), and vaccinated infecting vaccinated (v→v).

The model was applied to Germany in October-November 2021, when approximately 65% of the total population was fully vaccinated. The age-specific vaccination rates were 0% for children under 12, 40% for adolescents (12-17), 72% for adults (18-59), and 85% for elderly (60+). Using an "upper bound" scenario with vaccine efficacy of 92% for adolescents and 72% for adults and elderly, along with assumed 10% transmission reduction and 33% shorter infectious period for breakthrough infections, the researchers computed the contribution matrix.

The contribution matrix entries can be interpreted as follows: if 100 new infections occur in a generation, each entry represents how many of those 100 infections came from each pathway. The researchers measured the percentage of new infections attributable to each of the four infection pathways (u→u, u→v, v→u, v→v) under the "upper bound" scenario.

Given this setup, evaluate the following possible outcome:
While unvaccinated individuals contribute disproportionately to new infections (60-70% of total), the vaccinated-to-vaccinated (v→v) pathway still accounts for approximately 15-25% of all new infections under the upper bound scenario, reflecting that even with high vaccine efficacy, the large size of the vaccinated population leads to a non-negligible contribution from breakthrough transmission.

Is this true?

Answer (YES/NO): NO